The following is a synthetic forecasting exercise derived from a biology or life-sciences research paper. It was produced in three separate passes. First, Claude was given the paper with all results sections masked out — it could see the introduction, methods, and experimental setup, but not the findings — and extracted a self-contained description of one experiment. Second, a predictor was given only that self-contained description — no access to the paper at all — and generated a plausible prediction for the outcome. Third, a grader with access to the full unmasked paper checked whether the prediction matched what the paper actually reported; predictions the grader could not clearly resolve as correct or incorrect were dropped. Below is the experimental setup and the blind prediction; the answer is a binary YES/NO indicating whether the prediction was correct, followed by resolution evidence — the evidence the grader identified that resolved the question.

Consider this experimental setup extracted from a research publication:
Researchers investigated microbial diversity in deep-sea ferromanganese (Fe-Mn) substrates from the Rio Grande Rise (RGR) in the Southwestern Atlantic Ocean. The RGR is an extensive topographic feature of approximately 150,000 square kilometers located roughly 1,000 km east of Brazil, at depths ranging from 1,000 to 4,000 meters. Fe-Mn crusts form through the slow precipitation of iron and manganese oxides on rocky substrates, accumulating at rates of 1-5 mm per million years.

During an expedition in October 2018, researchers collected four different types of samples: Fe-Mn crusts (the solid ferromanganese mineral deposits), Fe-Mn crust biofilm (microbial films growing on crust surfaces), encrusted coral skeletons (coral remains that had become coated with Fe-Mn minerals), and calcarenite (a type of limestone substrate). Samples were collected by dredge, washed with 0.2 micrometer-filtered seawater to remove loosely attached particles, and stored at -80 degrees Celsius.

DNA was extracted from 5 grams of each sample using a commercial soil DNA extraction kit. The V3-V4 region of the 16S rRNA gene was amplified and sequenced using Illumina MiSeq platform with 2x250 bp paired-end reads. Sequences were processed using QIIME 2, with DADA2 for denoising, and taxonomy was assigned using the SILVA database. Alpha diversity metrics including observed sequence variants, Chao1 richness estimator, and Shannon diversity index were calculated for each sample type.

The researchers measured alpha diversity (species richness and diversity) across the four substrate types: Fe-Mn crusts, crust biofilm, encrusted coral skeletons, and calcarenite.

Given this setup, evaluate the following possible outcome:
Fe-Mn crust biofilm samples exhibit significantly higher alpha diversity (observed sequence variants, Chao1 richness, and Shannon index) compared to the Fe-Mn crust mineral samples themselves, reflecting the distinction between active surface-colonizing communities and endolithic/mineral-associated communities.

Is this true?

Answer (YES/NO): NO